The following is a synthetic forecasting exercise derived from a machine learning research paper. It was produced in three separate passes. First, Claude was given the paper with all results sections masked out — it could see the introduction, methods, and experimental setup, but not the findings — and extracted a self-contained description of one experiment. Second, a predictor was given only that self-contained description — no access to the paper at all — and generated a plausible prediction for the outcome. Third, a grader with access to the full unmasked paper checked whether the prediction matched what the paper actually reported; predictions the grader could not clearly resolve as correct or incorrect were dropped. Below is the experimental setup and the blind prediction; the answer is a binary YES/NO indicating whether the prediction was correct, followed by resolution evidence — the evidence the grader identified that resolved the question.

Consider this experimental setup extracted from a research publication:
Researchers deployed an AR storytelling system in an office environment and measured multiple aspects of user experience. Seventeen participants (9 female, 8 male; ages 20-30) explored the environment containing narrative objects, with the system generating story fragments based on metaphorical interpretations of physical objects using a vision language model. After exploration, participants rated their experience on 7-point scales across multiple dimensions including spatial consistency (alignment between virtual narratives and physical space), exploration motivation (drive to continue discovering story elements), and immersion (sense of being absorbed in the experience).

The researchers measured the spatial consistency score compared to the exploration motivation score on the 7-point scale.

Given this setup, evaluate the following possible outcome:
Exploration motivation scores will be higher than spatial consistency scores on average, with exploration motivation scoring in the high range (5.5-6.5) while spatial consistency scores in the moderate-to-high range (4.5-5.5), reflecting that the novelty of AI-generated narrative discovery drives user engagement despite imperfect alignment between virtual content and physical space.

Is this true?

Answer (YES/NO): NO